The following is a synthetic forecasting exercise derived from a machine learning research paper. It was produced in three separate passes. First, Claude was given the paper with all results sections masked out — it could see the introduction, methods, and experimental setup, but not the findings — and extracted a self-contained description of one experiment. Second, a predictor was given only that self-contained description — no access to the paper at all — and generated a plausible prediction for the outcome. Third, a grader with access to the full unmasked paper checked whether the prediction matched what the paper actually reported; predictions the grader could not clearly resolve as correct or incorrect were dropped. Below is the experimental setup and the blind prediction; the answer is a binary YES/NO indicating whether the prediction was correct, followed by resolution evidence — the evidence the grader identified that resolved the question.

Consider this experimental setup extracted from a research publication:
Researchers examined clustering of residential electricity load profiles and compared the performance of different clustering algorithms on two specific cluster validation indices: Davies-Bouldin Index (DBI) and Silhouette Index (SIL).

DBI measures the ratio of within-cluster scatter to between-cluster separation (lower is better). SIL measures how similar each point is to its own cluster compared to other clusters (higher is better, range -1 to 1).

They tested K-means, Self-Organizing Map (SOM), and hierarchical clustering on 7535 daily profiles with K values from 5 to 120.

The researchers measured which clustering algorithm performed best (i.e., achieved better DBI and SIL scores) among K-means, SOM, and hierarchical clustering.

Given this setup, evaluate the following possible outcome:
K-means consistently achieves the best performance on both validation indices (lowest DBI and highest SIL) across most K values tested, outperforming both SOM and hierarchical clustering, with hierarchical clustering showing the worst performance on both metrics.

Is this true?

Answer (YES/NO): NO